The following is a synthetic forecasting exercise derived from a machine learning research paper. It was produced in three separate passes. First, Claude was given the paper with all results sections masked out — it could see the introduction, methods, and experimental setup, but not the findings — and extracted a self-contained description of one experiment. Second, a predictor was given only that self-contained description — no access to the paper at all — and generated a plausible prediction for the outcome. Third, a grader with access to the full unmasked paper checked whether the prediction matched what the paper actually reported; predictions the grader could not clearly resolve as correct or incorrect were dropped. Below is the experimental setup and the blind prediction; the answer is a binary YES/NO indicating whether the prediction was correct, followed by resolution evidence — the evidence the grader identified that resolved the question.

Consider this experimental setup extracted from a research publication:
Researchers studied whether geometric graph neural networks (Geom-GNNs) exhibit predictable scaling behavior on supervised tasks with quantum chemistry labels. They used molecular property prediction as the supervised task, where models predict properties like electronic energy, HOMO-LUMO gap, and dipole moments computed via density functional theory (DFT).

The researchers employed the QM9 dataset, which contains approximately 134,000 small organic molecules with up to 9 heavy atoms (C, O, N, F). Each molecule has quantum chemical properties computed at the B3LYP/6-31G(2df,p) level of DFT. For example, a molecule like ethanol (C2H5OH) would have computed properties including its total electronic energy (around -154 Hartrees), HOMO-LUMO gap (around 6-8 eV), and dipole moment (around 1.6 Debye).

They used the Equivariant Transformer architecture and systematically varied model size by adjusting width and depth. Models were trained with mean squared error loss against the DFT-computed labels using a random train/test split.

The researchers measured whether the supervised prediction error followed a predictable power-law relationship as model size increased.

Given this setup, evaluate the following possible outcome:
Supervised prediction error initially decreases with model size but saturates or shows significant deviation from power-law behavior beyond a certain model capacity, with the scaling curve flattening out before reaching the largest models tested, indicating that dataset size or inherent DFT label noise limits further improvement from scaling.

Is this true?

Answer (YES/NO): YES